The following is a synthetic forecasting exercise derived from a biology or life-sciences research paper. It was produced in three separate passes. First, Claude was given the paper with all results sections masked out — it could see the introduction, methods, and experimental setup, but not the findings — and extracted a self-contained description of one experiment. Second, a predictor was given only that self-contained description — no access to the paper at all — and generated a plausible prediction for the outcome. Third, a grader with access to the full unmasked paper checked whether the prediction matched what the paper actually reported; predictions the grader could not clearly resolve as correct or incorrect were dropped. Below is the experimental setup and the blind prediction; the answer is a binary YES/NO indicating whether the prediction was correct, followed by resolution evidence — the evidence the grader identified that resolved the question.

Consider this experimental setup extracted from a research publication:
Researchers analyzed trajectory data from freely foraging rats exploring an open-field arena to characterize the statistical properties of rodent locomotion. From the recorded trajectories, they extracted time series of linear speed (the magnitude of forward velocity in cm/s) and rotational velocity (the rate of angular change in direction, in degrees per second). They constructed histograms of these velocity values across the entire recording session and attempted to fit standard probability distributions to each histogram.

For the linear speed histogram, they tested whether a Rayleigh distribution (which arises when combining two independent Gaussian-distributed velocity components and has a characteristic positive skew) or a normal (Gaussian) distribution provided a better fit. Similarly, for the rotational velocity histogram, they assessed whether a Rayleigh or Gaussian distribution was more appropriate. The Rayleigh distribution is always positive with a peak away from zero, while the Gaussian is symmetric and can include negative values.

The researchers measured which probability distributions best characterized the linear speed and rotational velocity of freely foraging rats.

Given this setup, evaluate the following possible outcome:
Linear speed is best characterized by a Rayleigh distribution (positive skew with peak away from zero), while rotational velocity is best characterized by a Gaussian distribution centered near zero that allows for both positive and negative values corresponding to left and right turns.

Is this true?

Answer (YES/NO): YES